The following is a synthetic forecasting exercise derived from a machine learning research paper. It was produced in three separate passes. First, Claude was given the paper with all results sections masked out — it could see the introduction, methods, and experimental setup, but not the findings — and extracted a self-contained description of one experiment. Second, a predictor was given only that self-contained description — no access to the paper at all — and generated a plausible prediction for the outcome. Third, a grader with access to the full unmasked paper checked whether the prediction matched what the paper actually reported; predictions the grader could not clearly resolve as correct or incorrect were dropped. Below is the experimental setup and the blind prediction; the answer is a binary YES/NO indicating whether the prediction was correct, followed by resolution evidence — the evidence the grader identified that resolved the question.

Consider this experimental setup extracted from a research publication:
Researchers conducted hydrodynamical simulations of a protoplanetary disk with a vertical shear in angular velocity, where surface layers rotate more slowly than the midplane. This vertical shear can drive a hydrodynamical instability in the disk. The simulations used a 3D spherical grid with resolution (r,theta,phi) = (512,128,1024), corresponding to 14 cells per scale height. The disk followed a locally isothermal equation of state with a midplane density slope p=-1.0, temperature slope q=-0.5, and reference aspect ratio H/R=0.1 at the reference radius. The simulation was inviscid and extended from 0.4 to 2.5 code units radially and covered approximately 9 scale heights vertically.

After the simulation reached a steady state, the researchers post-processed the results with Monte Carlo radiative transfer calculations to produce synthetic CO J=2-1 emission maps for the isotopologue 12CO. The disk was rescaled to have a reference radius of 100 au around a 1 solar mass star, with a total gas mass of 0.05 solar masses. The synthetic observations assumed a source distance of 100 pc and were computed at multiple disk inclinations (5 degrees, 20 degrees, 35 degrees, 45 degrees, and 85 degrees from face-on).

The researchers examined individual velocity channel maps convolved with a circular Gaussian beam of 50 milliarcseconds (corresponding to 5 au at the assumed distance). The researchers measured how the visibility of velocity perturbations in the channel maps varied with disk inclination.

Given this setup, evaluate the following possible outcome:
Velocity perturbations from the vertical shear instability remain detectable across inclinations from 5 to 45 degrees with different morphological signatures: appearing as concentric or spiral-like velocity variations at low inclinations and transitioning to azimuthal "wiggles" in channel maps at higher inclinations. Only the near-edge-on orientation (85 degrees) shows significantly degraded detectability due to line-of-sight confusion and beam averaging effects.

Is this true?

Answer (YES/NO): NO